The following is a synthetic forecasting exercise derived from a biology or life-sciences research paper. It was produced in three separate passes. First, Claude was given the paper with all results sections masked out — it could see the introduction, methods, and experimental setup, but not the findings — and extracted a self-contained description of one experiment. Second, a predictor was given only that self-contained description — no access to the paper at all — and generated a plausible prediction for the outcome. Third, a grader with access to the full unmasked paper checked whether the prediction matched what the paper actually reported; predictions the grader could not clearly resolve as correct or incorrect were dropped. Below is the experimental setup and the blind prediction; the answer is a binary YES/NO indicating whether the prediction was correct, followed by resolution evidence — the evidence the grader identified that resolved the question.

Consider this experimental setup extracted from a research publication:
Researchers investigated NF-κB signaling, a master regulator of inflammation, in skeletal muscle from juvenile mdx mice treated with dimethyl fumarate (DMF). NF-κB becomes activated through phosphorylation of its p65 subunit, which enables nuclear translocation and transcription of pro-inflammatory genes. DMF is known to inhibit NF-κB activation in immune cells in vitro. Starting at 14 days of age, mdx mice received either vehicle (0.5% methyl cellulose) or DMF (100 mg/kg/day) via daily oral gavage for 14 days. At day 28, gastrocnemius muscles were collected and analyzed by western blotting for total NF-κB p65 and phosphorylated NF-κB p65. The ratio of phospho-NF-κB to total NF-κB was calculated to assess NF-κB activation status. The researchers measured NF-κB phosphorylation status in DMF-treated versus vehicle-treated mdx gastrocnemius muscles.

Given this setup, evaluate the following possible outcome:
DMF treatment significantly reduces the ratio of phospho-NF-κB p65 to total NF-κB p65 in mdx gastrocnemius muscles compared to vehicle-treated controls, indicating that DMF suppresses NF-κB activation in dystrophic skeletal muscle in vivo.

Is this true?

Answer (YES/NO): NO